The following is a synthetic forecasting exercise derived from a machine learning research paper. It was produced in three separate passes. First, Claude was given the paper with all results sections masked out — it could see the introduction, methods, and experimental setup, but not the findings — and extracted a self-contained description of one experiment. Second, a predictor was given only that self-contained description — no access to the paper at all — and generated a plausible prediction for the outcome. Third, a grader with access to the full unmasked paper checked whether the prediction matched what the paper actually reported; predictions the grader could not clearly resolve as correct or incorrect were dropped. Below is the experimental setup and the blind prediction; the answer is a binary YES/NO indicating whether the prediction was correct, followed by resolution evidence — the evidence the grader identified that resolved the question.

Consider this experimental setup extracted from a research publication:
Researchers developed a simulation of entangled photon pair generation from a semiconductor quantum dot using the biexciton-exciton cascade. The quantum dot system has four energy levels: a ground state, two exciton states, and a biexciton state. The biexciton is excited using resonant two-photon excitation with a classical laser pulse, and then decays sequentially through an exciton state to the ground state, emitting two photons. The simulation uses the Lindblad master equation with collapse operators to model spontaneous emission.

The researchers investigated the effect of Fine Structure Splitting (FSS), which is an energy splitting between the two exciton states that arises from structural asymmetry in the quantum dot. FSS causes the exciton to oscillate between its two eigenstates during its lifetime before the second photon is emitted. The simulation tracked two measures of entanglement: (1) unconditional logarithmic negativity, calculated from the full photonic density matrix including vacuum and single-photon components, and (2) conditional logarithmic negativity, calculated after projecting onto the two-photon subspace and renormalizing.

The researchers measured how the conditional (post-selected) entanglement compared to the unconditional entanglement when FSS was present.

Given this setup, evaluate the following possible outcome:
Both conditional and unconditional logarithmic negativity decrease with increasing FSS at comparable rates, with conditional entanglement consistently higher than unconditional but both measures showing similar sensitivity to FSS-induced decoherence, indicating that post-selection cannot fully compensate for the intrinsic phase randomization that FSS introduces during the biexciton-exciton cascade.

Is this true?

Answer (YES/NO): YES